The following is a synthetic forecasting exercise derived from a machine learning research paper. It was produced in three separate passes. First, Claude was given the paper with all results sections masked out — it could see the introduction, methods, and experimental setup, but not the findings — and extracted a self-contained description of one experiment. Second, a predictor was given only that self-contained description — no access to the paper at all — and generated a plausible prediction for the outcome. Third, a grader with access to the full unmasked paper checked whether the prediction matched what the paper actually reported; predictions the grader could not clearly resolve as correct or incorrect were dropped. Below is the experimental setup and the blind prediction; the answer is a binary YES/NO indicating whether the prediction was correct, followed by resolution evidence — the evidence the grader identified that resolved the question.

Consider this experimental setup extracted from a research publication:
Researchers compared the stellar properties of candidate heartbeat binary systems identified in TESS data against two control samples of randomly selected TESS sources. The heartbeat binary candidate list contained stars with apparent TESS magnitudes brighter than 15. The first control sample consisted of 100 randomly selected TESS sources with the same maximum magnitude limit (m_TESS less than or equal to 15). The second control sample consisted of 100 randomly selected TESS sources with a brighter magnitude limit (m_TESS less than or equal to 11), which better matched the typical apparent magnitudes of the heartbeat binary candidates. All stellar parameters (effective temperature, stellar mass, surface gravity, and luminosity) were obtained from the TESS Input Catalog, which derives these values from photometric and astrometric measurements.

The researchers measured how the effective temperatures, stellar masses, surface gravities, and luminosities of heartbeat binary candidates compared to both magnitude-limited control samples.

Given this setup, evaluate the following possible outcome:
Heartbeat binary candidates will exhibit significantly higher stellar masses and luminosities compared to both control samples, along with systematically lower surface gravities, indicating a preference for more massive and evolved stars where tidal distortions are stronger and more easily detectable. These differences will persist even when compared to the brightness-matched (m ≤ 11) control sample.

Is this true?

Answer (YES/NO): YES